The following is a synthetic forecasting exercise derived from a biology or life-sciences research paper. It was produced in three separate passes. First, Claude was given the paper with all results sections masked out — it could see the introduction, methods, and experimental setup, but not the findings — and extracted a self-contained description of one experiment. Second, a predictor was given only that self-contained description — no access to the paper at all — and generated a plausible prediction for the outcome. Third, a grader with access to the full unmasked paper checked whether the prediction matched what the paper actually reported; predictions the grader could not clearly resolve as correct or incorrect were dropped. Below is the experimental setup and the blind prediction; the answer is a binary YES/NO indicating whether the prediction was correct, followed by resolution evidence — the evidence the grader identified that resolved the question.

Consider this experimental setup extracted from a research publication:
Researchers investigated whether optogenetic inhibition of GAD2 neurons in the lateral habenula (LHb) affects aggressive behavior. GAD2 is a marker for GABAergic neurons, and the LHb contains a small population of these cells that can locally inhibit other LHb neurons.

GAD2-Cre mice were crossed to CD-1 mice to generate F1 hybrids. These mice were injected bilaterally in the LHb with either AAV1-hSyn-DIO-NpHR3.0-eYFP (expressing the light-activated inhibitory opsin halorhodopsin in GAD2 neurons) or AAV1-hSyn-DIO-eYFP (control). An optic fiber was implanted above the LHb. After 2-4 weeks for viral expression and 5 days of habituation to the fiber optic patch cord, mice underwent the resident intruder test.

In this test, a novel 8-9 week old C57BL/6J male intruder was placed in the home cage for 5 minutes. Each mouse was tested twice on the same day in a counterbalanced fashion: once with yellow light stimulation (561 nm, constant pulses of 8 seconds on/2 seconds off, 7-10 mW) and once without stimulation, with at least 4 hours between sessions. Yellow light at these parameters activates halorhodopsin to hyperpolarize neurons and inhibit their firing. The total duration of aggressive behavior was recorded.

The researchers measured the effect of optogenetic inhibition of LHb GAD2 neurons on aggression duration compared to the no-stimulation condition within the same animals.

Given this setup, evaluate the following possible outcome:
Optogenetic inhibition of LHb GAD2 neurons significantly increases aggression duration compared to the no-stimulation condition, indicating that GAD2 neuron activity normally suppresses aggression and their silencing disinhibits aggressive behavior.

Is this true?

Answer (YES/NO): NO